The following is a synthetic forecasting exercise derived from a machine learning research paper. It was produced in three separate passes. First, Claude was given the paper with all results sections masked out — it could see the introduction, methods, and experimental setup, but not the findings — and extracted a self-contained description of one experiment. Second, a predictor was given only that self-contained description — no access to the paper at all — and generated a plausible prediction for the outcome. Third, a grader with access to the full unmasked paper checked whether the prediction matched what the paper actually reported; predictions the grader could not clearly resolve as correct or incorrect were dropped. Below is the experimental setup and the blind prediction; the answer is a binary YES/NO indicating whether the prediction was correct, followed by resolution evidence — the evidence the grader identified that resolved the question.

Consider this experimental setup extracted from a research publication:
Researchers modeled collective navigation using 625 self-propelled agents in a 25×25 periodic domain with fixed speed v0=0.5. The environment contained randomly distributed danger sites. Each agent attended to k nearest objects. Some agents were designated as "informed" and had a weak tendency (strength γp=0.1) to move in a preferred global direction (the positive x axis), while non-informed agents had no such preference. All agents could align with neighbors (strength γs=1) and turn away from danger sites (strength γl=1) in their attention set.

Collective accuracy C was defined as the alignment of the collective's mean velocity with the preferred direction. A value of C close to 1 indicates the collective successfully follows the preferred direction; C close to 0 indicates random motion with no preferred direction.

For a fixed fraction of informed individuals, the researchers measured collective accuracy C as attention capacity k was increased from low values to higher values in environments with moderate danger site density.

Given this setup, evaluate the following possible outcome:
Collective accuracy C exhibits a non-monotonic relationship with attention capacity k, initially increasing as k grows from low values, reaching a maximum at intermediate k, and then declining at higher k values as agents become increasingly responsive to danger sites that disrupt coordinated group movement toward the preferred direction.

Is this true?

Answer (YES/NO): NO